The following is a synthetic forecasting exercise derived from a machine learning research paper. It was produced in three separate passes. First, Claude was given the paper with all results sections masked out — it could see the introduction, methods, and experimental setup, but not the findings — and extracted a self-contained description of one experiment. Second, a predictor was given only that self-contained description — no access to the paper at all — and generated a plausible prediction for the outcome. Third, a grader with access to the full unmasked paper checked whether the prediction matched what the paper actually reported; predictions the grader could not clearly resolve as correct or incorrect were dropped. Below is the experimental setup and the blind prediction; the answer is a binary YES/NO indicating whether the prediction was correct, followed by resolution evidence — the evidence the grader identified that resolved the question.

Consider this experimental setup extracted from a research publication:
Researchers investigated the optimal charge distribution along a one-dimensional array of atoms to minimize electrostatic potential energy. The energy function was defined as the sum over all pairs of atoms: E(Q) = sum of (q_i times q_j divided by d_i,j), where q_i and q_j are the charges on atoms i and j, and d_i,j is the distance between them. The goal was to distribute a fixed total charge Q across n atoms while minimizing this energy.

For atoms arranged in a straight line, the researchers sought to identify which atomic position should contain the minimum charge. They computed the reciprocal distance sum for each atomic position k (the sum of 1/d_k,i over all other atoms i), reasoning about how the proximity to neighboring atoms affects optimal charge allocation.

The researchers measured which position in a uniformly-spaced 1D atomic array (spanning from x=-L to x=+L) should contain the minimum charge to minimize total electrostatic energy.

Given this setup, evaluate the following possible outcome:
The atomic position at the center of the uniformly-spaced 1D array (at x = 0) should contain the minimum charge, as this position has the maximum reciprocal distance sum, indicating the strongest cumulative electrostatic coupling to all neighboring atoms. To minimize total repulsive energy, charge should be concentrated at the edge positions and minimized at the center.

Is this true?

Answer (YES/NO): YES